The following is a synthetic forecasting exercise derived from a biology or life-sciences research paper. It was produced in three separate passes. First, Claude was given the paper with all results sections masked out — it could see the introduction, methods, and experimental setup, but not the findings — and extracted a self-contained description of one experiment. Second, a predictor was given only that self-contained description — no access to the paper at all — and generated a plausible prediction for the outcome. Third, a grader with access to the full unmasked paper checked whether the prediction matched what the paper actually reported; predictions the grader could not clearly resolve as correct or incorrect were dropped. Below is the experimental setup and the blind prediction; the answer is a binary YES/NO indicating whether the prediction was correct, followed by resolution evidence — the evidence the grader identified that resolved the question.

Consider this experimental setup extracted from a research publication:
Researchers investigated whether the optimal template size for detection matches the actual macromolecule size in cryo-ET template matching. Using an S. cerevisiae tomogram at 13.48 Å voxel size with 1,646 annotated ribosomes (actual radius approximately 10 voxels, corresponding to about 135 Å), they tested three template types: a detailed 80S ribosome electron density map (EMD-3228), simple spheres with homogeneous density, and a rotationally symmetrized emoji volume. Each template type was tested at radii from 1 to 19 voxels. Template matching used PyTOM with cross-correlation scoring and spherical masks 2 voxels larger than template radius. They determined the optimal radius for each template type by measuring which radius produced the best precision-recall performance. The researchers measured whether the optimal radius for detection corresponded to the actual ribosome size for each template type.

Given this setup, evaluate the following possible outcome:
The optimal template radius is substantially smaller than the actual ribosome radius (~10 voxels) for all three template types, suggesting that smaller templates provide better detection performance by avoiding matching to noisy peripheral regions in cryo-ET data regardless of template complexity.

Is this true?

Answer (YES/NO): NO